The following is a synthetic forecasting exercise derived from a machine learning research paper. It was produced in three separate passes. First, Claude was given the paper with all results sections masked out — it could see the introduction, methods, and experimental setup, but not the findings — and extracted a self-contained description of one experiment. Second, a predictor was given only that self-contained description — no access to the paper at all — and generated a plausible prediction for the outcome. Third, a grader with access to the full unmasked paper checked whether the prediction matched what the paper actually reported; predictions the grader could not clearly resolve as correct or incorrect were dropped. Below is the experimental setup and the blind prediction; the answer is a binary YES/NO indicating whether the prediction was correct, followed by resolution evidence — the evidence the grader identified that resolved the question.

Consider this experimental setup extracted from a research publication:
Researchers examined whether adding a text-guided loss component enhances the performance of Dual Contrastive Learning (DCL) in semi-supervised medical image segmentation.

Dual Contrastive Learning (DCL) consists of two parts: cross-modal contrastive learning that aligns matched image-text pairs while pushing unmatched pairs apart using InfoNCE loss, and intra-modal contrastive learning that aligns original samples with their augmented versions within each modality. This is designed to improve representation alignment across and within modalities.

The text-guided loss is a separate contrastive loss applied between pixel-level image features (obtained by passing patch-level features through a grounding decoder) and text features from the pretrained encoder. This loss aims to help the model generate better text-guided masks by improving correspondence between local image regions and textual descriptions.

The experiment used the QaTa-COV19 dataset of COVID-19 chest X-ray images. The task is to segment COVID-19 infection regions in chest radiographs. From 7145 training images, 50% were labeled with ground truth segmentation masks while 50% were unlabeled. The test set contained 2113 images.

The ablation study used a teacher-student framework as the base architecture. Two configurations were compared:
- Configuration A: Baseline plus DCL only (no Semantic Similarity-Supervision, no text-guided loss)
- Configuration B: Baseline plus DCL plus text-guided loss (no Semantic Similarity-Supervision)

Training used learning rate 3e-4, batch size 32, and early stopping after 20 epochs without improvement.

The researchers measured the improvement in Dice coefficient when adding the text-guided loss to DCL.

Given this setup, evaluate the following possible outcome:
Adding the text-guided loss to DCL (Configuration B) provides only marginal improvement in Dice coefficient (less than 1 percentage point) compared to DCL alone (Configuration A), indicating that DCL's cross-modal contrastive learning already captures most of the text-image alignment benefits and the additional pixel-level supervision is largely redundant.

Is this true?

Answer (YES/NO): YES